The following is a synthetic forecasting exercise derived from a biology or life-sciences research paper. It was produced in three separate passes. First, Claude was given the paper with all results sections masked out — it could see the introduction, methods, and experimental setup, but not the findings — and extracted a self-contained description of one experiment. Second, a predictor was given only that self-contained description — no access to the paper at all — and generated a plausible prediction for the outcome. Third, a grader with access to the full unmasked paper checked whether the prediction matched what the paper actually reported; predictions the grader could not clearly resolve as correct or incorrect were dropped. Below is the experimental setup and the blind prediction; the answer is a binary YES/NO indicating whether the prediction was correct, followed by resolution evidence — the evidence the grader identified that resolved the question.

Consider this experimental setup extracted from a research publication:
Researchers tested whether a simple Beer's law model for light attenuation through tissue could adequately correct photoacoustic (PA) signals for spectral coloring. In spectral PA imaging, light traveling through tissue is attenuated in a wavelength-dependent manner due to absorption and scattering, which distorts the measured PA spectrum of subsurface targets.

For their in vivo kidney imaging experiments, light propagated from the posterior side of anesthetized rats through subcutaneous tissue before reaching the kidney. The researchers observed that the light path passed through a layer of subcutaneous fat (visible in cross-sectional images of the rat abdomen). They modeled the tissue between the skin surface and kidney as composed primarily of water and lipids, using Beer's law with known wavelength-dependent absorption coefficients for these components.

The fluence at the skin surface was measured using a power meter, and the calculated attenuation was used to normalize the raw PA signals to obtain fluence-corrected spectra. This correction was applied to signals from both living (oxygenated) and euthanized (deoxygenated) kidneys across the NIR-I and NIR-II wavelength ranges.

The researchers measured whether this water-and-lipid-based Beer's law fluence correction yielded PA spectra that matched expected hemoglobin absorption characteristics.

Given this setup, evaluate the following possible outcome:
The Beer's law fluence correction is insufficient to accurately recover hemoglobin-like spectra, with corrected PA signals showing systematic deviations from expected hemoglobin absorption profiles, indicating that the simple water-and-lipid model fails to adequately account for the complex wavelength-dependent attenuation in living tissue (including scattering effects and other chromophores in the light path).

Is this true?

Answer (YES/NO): NO